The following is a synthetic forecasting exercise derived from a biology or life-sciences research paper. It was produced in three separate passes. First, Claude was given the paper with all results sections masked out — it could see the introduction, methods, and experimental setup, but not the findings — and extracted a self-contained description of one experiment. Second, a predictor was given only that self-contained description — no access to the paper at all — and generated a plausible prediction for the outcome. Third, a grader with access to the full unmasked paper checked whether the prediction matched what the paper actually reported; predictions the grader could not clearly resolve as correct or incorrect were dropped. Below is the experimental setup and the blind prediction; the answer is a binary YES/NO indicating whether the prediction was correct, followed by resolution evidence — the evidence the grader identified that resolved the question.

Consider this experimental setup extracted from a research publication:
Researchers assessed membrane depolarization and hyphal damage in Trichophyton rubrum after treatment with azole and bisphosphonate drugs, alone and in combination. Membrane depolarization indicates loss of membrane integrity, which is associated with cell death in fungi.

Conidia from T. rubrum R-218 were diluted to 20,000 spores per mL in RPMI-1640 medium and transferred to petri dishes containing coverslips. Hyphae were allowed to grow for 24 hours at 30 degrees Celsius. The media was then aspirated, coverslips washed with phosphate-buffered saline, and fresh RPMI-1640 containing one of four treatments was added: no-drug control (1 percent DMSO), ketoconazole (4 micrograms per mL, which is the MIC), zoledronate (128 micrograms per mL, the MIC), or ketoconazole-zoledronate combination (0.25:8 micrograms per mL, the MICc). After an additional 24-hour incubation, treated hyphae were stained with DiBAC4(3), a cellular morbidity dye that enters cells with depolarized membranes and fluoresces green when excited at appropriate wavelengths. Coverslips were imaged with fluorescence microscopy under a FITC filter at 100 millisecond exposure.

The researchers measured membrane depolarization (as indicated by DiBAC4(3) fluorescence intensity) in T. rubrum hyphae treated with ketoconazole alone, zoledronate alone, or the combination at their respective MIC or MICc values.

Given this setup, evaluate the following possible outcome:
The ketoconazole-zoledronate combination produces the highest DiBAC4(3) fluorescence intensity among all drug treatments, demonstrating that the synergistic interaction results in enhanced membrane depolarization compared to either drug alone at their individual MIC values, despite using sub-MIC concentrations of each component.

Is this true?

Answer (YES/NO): NO